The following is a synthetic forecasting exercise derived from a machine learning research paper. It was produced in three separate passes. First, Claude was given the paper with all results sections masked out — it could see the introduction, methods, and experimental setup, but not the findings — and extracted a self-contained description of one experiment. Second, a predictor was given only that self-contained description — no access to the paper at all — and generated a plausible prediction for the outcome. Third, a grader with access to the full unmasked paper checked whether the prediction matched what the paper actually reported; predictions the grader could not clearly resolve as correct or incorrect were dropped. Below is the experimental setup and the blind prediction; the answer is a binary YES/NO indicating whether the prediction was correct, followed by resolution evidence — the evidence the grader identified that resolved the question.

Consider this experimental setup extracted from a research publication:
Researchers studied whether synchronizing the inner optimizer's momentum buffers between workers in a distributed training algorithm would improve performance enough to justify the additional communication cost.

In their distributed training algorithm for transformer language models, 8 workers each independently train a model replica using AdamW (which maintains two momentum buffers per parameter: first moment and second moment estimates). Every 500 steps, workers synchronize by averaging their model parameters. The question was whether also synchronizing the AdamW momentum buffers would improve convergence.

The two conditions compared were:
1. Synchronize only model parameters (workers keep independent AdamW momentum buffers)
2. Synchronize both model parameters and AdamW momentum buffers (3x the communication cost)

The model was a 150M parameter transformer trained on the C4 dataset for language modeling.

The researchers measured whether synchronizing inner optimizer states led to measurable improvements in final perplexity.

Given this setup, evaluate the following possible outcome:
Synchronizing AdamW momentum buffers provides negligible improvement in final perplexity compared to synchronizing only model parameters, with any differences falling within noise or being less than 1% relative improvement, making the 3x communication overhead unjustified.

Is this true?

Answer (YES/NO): YES